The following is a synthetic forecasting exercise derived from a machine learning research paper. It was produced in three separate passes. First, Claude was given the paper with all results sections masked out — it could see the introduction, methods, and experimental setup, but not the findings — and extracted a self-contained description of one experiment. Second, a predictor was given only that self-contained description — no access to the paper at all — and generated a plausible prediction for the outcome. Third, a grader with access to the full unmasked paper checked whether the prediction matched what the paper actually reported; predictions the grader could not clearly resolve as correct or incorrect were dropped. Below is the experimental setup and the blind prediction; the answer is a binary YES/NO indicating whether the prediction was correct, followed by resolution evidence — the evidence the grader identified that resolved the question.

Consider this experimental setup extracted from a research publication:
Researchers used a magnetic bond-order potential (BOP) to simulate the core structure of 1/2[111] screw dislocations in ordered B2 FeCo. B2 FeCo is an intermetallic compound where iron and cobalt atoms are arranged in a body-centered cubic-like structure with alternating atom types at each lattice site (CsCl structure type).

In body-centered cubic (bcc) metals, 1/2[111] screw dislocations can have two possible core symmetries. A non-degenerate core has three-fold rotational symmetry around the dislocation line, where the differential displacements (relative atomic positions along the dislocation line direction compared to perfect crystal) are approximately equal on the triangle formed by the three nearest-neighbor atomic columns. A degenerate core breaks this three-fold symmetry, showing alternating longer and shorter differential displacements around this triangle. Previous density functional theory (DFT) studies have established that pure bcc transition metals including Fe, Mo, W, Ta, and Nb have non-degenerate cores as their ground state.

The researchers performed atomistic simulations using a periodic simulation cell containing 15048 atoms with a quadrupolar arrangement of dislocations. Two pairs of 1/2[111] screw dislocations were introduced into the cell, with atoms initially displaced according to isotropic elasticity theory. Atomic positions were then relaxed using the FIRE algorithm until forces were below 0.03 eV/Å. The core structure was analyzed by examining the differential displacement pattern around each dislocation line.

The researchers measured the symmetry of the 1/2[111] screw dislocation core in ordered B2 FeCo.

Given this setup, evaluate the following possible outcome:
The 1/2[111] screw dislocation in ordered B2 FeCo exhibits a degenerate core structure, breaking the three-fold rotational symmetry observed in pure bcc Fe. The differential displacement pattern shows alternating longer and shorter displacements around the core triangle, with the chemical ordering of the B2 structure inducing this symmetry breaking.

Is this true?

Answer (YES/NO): YES